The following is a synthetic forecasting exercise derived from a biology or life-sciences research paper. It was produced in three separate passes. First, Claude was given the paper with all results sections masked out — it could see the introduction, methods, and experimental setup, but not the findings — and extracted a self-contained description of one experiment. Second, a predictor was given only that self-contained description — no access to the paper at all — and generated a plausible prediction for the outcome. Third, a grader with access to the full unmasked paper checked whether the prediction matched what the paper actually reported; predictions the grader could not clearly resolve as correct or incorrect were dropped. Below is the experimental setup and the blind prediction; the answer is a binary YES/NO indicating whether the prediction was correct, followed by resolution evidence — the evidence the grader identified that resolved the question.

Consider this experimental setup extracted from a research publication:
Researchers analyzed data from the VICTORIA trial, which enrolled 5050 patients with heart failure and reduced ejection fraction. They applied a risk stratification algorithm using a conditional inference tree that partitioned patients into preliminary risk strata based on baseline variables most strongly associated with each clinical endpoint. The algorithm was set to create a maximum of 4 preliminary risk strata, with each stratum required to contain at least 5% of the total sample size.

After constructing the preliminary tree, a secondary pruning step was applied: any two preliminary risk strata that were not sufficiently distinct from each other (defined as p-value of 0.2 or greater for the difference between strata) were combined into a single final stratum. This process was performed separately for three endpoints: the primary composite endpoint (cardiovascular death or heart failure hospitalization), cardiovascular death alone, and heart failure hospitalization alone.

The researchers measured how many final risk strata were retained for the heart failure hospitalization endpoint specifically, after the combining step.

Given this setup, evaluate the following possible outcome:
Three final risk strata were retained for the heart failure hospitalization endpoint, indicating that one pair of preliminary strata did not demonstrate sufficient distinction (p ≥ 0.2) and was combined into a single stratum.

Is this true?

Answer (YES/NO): NO